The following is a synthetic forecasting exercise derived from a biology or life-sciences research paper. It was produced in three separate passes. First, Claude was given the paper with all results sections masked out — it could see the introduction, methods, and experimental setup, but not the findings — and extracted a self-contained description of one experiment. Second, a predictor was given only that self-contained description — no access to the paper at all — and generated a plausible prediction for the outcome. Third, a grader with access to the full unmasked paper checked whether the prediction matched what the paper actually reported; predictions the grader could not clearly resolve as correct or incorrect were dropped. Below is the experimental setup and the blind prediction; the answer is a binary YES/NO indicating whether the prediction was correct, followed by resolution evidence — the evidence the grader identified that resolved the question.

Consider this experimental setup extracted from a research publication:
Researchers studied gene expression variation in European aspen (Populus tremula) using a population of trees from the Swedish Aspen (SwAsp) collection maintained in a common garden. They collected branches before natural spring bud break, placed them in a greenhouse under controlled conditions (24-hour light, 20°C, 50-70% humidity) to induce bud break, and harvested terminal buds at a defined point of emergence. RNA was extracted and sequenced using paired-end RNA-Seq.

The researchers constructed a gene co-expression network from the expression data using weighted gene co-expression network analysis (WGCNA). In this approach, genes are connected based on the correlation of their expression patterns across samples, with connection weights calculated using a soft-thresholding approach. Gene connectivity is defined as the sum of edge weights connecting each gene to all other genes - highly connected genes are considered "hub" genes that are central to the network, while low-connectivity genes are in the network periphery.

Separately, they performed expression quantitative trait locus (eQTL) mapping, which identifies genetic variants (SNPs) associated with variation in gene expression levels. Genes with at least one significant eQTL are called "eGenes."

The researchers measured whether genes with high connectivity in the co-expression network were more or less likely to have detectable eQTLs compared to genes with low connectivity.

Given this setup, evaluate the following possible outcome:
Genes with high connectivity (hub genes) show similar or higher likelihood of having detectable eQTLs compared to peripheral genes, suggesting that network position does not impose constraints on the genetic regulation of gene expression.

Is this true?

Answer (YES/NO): NO